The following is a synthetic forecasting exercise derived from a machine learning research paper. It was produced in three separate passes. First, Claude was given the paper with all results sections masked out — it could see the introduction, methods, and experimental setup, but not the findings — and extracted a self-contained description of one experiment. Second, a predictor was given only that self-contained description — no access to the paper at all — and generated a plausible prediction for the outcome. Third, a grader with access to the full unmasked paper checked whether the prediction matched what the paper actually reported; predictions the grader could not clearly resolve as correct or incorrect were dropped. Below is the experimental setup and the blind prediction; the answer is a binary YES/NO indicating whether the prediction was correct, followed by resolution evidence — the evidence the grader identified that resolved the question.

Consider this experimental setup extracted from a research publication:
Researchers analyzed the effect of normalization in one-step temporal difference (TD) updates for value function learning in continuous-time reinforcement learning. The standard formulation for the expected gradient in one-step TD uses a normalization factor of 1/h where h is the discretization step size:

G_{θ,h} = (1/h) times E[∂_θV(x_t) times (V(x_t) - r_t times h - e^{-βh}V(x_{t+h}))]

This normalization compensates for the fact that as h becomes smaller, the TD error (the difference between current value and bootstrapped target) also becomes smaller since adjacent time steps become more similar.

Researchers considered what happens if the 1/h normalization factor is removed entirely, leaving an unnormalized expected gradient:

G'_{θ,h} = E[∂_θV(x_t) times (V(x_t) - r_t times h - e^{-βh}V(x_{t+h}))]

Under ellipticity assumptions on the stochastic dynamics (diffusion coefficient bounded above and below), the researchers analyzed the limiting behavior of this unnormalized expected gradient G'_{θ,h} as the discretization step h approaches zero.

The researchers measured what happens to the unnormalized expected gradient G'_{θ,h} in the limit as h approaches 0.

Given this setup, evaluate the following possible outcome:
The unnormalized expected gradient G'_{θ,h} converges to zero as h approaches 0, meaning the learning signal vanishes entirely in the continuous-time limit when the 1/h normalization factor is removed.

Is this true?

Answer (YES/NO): YES